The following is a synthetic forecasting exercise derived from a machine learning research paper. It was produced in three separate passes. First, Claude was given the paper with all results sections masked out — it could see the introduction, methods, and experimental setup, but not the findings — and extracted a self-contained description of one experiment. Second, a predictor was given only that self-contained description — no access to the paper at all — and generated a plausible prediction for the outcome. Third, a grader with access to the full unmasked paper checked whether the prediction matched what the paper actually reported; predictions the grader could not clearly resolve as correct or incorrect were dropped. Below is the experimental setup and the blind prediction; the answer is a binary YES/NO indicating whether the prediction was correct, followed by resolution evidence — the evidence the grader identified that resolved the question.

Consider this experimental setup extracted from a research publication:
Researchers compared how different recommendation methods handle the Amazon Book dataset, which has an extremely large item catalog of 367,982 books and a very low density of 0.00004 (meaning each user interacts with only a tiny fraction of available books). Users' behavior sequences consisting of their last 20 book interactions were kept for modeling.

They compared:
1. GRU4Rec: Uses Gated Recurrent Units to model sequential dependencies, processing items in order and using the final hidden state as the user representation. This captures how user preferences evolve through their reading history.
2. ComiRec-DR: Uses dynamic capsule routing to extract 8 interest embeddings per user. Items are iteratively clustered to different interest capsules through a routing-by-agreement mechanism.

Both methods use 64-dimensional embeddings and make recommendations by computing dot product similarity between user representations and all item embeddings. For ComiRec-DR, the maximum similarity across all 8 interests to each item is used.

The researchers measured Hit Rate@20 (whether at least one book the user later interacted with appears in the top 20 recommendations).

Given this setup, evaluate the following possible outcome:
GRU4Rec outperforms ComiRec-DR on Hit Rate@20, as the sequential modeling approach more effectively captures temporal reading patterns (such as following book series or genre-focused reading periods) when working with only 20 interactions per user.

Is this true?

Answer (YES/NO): NO